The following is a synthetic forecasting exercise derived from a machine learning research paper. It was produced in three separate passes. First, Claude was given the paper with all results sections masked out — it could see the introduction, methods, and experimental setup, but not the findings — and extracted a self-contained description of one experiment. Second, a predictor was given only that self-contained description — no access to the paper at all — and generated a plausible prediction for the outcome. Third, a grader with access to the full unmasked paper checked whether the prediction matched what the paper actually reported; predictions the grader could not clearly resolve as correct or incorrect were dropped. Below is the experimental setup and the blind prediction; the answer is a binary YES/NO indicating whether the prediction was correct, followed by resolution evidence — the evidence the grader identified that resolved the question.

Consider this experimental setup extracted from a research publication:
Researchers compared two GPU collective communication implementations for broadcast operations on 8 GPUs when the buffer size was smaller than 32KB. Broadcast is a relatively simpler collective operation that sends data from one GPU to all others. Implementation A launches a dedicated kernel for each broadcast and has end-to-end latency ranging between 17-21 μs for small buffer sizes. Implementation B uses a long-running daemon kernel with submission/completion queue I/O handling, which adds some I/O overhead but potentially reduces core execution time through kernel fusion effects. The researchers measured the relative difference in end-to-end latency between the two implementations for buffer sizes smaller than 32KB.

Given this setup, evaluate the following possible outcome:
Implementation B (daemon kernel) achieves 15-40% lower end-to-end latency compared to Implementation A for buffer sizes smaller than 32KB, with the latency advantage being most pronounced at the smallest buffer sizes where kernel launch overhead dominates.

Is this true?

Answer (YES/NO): NO